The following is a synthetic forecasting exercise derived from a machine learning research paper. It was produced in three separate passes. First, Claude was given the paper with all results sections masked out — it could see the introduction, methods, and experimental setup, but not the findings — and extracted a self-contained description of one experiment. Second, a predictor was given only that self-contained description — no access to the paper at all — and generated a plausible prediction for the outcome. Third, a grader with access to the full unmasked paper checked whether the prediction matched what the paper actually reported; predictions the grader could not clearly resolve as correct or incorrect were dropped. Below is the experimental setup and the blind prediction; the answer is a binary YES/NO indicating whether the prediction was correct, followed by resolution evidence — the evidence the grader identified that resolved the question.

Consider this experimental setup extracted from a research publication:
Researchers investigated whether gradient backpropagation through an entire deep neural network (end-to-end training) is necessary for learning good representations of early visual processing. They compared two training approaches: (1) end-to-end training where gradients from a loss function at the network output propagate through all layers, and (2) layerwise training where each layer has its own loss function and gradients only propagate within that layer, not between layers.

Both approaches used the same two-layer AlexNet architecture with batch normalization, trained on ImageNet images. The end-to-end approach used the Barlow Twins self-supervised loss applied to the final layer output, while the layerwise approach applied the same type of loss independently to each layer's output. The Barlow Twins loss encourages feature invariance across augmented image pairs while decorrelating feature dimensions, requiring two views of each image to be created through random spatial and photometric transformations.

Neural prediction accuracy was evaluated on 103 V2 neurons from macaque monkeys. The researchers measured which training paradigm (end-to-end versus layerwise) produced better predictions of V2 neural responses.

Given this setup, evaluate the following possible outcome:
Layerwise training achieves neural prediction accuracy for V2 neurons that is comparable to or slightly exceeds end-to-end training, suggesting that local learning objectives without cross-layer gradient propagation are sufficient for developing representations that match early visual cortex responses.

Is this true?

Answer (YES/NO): NO